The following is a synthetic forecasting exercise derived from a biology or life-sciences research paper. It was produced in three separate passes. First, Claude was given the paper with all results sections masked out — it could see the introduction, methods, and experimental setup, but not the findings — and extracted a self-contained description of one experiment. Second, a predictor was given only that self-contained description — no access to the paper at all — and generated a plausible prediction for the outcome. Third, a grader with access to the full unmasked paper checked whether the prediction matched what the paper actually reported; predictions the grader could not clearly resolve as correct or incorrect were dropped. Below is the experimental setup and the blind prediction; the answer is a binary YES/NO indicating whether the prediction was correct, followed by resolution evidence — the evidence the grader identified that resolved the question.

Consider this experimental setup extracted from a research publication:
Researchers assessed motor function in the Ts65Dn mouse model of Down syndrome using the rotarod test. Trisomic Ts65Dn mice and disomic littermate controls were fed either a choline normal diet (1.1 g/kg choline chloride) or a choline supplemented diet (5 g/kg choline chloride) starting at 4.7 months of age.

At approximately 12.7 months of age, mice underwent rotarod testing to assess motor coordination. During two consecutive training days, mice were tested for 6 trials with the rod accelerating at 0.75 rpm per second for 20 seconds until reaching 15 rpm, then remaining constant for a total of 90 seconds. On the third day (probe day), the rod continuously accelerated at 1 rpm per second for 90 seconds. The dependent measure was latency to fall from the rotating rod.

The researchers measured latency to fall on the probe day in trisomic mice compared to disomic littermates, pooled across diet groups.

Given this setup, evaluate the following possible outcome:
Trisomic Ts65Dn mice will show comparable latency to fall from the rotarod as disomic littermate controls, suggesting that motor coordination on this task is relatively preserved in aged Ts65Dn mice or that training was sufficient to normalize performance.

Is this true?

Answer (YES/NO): YES